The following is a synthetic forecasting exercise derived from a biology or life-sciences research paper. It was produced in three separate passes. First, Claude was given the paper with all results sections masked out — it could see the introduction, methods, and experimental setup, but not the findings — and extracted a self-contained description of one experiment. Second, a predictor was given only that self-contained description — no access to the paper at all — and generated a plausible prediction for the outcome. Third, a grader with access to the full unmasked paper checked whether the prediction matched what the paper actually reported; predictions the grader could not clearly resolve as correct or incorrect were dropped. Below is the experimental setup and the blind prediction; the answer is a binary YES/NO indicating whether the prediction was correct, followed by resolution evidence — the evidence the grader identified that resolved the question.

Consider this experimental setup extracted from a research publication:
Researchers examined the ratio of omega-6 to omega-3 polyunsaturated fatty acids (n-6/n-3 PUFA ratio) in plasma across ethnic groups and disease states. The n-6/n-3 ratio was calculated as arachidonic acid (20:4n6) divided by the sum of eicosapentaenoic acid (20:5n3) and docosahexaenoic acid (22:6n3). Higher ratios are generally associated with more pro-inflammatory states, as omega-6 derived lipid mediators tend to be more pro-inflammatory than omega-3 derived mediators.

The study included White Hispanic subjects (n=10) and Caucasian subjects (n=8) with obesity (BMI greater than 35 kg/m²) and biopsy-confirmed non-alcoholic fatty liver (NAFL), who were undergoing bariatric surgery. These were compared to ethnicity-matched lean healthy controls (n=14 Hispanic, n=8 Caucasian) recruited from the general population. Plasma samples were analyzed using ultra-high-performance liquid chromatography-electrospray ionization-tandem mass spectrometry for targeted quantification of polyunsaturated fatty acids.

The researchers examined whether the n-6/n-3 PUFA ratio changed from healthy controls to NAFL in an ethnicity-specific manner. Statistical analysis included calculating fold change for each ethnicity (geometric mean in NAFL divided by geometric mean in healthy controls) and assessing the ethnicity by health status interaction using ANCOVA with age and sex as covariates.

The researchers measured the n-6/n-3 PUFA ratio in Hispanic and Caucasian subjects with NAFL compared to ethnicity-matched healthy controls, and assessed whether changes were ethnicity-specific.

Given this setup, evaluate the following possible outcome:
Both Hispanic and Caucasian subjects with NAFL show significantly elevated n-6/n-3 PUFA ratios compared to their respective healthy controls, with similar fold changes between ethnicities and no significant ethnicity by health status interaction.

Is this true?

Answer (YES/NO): NO